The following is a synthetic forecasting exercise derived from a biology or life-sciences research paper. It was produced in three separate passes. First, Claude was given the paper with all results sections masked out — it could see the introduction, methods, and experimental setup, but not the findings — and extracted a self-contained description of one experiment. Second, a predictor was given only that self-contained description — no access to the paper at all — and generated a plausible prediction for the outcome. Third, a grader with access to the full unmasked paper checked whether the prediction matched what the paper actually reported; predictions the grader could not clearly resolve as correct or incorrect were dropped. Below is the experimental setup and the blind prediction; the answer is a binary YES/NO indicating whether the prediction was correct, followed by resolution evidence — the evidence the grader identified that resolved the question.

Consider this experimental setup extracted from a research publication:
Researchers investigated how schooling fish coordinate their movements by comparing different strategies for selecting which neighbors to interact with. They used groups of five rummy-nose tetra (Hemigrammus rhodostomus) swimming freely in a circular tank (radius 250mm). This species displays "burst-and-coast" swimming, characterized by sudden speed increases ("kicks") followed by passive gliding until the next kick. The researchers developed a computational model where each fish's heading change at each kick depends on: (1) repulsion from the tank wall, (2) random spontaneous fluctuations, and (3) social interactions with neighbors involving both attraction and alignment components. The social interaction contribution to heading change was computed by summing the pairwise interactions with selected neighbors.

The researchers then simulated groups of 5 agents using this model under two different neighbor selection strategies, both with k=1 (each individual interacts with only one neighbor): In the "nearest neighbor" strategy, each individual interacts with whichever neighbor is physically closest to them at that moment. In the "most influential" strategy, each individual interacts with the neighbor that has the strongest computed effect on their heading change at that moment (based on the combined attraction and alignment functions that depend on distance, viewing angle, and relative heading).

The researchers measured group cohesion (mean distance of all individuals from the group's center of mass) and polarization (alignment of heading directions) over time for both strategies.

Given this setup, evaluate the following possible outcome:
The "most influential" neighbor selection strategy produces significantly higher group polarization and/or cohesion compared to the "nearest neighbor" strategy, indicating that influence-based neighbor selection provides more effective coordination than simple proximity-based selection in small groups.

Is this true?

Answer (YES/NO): YES